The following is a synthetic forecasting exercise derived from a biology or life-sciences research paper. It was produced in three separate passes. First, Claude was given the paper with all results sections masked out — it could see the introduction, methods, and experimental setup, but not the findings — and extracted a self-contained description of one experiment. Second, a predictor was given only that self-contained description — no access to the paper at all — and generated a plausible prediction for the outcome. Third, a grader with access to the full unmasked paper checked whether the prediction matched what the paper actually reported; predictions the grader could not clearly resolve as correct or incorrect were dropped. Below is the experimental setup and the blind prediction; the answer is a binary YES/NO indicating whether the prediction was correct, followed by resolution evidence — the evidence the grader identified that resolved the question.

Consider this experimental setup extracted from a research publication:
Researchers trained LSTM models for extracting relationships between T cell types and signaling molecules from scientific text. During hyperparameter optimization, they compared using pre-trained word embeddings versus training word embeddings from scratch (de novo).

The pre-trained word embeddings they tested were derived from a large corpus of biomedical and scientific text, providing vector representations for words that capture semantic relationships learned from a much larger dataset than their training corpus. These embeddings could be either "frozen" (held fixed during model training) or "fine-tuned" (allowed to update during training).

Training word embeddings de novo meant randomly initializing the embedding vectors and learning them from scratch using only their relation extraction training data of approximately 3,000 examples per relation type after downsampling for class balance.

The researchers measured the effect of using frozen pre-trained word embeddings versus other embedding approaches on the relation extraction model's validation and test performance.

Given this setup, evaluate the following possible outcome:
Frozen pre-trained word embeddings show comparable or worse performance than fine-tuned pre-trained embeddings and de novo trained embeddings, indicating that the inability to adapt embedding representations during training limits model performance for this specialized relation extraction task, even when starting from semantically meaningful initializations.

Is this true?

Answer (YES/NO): NO